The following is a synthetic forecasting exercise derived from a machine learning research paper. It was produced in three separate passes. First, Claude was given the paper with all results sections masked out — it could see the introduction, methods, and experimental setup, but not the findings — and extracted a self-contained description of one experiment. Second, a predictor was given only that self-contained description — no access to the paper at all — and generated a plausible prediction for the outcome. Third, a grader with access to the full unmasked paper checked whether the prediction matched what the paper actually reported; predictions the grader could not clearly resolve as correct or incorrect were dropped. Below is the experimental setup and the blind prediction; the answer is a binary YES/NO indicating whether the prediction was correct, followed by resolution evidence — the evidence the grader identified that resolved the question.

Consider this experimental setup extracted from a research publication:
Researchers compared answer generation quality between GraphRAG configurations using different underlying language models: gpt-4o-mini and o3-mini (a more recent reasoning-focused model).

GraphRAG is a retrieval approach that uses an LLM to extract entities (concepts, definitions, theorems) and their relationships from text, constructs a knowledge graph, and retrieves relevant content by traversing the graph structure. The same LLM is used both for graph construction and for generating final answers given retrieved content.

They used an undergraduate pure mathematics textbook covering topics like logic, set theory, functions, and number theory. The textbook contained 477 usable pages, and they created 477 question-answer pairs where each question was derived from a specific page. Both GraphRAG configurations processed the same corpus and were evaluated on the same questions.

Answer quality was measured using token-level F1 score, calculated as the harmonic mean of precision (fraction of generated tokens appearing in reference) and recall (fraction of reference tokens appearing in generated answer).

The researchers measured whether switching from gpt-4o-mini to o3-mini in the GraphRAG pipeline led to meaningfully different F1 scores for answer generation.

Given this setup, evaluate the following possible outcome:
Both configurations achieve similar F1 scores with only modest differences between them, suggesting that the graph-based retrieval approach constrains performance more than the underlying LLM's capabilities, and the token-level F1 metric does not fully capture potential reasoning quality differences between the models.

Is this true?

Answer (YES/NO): YES